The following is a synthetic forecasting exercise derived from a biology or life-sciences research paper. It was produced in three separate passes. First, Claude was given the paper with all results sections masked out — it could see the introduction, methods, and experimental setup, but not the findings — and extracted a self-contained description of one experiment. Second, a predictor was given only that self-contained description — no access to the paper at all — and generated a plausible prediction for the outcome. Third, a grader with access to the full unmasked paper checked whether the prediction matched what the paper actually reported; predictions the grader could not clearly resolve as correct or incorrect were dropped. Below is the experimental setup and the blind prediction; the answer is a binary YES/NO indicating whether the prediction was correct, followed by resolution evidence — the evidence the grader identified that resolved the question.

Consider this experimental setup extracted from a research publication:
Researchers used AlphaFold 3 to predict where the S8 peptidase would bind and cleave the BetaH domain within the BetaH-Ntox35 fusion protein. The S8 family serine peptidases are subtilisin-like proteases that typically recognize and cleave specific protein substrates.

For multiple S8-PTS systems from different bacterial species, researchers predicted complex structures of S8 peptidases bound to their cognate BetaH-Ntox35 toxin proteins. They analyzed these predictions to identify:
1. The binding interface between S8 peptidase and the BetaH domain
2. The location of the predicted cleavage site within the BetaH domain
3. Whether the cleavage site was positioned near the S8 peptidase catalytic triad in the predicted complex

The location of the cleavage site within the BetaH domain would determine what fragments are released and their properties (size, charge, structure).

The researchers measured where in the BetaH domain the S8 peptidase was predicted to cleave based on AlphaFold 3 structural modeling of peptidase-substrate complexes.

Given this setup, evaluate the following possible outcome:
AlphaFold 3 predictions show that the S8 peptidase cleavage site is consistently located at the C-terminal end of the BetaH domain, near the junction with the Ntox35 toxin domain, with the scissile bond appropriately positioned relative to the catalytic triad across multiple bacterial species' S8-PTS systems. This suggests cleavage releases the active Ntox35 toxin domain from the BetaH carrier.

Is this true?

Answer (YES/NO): NO